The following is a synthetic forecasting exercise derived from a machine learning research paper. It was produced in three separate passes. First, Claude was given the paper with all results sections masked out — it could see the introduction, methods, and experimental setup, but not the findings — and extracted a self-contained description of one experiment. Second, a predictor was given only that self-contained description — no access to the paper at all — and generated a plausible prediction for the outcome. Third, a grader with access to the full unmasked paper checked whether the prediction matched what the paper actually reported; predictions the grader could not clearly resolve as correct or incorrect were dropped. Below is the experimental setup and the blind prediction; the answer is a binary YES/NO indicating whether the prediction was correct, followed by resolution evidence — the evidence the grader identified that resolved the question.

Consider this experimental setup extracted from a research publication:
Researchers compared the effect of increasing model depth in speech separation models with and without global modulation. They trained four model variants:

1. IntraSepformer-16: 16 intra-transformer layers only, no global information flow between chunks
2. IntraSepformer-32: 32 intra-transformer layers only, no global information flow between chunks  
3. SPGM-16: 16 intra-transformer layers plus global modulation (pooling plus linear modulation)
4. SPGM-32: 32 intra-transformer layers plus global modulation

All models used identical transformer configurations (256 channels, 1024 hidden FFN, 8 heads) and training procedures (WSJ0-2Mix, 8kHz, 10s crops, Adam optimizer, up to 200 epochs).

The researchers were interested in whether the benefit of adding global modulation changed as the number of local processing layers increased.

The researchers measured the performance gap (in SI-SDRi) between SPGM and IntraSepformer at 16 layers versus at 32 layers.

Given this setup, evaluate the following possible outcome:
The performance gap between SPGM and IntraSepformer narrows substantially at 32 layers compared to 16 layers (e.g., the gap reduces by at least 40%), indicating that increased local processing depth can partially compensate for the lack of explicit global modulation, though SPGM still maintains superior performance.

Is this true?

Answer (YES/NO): NO